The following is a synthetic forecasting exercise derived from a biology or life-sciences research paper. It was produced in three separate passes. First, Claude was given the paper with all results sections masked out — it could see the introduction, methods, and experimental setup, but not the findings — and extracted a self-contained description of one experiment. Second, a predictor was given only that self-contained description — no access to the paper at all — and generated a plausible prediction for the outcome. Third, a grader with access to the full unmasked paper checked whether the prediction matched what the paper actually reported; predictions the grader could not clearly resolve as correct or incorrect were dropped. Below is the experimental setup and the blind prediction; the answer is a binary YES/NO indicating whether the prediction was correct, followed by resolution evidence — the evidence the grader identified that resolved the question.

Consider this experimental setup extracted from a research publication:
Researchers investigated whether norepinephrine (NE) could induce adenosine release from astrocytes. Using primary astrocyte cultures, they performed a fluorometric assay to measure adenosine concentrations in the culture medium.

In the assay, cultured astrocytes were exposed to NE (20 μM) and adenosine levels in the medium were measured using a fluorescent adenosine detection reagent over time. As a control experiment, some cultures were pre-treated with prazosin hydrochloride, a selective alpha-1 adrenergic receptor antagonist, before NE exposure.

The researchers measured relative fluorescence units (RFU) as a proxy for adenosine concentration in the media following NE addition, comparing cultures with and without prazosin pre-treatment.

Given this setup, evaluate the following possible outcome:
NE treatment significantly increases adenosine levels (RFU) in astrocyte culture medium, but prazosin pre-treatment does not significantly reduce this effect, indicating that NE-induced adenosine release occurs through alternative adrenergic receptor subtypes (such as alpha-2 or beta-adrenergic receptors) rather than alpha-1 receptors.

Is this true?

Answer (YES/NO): NO